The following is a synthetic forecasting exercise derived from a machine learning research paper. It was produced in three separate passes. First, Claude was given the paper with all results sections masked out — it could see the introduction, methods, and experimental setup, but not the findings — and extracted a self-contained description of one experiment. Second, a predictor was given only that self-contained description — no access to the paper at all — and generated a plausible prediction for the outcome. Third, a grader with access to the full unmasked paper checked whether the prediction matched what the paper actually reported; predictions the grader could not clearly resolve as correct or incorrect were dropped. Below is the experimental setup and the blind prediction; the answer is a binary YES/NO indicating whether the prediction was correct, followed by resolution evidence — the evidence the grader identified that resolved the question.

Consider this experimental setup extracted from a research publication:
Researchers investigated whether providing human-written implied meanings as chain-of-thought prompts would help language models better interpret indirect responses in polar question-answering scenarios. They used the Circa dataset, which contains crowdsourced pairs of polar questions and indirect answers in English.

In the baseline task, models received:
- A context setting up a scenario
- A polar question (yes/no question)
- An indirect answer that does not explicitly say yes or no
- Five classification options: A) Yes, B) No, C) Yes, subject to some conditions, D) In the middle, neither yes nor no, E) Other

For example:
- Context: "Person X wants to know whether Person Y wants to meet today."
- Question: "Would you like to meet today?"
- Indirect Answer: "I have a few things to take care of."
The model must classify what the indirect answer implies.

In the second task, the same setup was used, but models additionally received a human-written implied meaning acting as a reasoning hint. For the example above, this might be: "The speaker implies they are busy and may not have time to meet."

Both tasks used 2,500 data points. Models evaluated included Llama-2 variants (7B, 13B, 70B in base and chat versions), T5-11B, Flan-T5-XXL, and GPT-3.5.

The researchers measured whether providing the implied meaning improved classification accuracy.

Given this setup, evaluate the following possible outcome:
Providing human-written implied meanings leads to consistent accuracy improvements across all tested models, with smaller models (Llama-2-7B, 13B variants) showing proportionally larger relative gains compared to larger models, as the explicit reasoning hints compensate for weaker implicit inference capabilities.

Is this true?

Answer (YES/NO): NO